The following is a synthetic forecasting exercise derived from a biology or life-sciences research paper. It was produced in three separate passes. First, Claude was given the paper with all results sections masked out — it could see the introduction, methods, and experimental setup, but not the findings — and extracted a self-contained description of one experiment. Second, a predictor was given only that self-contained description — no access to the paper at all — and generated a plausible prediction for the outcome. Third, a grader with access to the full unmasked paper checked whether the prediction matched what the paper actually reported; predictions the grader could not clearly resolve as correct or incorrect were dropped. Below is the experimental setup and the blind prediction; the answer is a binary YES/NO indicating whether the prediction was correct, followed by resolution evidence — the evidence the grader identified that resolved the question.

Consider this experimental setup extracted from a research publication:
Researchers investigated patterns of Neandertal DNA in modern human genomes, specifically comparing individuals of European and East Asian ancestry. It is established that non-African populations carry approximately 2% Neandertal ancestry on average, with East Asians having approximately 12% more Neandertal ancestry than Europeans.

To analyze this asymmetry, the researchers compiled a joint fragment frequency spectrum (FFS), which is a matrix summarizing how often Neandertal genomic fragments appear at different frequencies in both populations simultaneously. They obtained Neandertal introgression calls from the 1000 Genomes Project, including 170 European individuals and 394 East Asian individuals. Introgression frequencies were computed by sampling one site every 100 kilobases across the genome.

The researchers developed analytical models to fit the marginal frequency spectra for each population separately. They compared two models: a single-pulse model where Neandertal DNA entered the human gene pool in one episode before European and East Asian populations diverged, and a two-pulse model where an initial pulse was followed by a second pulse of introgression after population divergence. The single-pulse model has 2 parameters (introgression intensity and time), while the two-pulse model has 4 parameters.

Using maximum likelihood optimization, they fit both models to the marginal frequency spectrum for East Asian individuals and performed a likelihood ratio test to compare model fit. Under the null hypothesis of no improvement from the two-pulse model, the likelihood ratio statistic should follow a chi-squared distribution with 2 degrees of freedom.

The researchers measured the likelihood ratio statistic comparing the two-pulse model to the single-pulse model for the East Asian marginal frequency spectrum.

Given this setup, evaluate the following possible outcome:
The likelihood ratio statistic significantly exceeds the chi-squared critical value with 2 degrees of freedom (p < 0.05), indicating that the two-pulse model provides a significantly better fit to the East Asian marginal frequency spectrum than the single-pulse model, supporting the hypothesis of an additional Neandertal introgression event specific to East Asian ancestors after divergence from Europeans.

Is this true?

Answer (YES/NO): YES